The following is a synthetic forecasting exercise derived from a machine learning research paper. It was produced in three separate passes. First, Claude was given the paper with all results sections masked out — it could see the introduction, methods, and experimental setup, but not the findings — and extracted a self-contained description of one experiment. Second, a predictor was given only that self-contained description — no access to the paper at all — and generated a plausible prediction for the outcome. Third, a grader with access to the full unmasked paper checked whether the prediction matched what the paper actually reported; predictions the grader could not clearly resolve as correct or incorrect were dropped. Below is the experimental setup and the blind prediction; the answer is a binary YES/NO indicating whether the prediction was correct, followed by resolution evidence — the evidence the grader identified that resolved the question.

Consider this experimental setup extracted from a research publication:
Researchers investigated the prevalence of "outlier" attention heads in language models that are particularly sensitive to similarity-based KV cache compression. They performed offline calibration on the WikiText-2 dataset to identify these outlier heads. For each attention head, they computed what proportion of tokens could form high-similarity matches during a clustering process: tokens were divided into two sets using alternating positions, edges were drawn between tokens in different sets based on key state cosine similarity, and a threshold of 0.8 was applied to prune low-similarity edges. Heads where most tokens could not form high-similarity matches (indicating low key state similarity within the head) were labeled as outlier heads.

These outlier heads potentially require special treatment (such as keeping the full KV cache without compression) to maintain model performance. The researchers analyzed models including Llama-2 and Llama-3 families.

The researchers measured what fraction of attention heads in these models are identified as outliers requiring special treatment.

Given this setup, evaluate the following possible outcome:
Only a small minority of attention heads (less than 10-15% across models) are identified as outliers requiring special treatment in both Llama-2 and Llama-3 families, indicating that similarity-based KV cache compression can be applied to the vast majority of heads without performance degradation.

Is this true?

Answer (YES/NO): YES